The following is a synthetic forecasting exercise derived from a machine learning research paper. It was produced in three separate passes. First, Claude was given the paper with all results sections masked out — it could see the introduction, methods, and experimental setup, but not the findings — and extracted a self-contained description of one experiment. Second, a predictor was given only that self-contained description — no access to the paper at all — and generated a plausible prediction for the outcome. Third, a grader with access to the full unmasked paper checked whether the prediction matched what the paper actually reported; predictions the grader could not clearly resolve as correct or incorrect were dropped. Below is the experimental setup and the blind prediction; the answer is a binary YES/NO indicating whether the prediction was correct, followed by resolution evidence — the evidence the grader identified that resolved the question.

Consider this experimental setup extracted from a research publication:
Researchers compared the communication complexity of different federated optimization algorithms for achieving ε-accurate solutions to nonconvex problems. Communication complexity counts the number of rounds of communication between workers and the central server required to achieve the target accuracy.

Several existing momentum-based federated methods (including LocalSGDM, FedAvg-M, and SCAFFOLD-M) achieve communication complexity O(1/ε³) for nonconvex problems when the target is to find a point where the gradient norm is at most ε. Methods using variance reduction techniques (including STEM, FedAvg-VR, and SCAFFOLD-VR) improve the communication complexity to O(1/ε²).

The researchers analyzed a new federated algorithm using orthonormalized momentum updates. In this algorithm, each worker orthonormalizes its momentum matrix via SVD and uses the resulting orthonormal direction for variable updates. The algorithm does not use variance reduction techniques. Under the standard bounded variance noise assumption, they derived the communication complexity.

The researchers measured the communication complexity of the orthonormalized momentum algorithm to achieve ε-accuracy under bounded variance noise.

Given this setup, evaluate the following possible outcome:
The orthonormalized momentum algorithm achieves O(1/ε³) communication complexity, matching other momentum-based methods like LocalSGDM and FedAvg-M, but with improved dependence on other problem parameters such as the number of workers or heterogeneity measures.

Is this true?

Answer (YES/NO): NO